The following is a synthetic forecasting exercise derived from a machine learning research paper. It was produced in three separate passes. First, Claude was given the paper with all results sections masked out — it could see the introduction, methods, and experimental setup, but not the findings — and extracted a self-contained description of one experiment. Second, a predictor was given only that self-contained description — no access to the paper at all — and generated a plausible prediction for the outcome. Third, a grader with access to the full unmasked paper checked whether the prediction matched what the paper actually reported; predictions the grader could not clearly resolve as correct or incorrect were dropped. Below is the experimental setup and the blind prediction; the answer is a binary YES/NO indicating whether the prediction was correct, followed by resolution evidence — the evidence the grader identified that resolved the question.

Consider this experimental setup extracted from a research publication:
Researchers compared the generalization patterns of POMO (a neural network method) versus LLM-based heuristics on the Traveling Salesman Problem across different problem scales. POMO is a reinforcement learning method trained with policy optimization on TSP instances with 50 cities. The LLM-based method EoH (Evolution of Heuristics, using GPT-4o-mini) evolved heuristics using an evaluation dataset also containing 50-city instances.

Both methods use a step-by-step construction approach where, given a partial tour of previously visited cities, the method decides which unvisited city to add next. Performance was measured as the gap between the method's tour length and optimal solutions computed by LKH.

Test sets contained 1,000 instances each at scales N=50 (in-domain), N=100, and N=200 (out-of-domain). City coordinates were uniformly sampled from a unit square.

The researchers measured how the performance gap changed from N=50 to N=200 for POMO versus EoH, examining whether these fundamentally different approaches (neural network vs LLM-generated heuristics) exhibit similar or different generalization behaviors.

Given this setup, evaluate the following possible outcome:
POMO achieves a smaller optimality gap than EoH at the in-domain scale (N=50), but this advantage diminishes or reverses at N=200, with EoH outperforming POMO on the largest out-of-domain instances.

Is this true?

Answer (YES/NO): YES